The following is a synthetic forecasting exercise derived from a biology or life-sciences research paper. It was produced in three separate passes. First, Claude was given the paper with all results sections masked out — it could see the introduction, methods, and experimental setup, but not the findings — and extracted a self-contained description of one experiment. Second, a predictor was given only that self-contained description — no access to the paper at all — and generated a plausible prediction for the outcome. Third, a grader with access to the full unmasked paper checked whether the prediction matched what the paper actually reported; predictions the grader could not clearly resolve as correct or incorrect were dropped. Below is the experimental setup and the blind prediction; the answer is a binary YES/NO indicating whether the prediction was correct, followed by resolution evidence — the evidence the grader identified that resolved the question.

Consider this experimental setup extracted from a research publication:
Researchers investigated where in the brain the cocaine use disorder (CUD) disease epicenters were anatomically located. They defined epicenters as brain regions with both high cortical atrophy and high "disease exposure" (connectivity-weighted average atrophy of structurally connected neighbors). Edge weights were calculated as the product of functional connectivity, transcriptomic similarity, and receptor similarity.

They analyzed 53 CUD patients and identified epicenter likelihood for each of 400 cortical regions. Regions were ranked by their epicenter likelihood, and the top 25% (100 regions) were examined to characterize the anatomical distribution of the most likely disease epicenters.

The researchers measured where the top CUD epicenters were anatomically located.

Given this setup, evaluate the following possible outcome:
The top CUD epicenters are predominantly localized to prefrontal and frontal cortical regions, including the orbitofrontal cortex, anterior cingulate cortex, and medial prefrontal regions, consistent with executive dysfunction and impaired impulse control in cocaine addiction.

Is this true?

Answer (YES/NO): NO